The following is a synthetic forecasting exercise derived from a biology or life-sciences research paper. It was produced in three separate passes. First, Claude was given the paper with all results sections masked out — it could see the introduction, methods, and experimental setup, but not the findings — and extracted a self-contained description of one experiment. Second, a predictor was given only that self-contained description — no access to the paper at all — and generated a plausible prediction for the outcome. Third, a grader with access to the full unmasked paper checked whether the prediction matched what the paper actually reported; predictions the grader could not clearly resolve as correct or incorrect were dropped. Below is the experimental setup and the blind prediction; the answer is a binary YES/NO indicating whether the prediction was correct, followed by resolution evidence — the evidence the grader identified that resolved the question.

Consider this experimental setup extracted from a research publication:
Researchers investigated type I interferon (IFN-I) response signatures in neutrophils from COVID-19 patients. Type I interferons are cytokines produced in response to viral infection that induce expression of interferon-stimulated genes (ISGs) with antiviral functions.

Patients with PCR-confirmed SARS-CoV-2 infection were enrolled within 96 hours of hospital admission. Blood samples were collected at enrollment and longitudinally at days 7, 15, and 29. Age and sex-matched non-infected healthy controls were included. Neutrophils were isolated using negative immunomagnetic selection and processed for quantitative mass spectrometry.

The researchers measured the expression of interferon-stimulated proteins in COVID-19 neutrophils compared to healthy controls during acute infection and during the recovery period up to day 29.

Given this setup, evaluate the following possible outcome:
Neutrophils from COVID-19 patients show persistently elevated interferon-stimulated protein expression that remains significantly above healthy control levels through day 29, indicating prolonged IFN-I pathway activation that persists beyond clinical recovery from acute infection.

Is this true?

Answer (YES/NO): NO